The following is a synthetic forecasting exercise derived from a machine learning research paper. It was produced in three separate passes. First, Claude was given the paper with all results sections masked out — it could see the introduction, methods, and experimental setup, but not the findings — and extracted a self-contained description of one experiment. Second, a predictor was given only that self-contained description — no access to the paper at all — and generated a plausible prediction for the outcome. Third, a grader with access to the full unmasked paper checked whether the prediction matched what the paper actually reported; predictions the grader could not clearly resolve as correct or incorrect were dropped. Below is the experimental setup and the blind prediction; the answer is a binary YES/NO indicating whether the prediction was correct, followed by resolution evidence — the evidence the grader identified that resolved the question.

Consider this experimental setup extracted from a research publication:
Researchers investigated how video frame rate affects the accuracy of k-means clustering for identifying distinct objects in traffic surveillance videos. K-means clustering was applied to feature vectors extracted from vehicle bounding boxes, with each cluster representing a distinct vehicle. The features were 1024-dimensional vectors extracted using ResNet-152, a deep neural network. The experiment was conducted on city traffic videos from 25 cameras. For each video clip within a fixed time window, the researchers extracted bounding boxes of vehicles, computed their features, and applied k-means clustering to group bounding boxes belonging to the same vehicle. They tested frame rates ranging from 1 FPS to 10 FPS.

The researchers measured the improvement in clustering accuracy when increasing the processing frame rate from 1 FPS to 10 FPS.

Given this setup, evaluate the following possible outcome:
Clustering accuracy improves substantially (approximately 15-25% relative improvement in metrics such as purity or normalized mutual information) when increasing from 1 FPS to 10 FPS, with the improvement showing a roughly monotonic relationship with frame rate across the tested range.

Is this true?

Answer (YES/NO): NO